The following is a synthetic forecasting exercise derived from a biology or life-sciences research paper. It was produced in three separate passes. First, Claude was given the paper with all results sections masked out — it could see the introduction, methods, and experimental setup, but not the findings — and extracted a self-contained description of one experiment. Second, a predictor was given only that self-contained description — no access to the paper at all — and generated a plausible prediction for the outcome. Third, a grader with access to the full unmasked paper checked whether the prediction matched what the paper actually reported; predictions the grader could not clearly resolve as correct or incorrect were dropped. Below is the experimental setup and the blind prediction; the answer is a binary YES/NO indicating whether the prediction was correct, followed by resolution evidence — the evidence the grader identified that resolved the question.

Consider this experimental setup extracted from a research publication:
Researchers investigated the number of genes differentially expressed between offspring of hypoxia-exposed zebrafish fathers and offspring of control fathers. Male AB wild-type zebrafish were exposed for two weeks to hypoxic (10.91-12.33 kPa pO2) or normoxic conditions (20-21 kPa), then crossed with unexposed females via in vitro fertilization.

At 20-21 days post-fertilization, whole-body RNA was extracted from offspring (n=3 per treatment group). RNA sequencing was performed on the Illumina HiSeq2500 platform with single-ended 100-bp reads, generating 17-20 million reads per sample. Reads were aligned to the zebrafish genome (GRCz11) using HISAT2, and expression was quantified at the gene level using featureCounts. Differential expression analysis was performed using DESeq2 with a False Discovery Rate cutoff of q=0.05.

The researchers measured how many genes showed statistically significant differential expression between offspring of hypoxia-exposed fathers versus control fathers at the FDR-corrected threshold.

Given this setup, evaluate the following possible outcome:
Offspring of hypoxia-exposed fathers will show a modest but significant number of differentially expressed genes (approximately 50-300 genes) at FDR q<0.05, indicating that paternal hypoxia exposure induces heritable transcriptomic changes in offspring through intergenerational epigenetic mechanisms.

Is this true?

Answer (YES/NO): YES